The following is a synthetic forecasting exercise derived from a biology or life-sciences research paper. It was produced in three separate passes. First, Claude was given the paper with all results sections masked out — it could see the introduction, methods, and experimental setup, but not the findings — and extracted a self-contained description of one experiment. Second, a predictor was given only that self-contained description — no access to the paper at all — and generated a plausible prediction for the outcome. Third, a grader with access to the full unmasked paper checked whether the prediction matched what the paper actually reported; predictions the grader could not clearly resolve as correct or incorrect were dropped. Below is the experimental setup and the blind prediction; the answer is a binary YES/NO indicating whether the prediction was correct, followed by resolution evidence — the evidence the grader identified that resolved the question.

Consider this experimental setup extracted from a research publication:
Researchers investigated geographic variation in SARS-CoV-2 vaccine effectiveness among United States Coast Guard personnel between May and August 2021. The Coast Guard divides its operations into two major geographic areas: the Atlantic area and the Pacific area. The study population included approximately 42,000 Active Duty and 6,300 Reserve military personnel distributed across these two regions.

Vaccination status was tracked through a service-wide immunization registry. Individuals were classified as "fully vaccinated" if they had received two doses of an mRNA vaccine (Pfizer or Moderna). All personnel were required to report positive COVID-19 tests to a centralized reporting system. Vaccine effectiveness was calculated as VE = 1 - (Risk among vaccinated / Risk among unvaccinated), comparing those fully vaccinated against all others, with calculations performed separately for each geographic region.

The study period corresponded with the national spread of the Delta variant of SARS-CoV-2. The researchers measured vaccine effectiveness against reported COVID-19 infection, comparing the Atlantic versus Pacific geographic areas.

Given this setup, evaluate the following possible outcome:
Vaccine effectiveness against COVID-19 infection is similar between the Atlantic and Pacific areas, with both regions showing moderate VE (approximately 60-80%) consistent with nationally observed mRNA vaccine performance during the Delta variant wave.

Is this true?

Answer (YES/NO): NO